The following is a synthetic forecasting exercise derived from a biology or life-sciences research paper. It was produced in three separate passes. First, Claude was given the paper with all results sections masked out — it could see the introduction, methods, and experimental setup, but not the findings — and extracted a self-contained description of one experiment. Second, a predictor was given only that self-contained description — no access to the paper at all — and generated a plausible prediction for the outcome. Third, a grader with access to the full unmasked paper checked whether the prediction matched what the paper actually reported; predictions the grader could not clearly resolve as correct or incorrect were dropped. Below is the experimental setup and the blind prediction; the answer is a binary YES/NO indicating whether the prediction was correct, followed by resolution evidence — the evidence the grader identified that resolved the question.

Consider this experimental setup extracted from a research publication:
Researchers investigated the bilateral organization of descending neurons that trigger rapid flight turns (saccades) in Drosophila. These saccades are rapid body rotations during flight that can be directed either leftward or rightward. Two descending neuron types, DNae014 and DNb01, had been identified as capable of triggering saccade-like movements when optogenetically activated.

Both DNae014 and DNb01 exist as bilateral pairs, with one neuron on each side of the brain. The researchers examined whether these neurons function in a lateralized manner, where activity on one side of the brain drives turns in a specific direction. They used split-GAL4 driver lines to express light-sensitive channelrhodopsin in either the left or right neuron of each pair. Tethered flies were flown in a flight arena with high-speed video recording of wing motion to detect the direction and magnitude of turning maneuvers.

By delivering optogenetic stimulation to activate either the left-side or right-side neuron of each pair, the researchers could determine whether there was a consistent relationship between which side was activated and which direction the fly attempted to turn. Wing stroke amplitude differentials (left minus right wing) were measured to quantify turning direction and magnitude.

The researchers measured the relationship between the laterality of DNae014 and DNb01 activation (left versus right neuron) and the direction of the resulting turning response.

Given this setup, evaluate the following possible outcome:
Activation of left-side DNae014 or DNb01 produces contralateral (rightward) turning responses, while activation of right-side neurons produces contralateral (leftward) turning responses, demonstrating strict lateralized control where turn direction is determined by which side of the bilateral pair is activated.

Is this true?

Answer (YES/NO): NO